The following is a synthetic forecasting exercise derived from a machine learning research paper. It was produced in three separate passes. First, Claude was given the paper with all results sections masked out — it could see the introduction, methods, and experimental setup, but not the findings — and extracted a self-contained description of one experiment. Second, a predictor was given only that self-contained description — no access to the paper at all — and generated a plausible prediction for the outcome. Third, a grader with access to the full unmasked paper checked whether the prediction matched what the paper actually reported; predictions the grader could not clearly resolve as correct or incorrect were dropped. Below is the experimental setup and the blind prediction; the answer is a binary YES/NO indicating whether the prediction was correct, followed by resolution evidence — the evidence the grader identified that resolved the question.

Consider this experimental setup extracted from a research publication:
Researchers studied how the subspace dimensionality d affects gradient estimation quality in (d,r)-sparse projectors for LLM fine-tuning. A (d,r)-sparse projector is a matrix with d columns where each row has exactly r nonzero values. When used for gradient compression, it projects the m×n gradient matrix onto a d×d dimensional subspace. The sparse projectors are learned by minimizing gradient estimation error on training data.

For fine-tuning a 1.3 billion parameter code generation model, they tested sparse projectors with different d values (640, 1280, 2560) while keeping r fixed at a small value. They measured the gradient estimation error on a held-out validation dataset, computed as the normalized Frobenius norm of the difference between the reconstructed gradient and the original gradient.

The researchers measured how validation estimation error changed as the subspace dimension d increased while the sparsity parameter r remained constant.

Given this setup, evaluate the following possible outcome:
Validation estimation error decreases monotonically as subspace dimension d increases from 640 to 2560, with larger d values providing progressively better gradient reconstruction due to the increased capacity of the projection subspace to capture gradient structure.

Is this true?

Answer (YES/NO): YES